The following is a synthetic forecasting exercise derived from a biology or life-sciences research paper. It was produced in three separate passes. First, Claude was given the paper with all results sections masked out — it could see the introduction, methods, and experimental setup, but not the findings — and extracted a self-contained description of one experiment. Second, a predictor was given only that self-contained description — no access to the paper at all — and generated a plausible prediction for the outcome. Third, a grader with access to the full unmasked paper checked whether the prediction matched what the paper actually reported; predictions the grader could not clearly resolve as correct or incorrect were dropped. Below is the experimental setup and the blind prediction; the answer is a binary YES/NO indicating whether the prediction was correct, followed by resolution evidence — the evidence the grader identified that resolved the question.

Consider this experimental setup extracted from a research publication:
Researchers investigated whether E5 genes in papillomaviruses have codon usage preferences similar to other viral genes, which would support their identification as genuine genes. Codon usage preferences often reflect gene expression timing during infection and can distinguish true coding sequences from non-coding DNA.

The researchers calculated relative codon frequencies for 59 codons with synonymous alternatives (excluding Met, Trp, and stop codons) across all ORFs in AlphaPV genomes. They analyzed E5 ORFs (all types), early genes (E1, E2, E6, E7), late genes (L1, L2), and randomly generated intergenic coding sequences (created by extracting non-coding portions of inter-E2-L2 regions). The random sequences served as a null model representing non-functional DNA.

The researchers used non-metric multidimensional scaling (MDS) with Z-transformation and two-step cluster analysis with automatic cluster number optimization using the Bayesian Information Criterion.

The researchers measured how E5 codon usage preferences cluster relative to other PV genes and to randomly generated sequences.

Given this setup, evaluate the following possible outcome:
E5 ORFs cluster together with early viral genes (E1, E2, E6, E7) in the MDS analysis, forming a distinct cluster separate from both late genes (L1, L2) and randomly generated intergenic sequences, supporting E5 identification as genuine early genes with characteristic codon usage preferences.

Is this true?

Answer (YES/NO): NO